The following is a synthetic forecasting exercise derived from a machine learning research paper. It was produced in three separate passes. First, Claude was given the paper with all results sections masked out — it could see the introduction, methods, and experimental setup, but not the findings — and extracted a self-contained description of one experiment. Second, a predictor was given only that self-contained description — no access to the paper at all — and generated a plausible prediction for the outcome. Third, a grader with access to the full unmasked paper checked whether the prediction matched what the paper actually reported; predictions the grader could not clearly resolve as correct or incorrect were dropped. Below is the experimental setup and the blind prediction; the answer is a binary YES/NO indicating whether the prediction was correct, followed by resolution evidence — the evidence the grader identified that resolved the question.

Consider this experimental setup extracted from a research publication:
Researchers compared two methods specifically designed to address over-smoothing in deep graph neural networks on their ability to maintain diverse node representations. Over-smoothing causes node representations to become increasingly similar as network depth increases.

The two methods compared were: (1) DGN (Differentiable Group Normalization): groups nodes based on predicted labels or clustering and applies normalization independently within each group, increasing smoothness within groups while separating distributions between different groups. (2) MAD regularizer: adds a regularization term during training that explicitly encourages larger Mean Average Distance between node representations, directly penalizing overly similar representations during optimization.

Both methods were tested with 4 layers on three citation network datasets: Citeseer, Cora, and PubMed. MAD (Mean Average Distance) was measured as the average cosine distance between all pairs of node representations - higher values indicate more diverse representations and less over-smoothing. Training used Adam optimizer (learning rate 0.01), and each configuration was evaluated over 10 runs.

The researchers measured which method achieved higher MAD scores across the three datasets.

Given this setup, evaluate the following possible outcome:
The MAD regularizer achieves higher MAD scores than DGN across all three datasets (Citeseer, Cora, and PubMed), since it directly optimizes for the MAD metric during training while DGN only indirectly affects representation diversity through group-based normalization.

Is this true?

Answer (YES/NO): NO